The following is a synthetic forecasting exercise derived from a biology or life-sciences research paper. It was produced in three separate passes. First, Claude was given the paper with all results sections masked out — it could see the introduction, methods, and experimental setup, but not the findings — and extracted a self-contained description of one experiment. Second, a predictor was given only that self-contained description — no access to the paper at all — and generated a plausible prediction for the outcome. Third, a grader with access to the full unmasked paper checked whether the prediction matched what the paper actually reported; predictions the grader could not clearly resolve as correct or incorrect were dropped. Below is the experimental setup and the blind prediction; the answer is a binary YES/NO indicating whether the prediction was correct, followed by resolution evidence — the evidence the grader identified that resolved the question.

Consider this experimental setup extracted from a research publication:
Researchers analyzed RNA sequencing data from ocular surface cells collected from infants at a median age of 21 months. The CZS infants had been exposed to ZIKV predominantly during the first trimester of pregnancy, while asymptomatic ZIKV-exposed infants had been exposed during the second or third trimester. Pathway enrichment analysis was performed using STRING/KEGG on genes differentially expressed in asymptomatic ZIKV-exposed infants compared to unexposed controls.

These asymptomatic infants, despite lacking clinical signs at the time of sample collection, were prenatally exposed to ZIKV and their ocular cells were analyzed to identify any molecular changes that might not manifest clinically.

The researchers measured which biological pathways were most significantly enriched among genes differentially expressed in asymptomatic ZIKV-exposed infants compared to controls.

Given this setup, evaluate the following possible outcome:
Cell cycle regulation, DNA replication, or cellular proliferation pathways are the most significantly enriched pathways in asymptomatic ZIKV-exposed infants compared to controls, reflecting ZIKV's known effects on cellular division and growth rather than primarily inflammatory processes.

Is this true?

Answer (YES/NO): YES